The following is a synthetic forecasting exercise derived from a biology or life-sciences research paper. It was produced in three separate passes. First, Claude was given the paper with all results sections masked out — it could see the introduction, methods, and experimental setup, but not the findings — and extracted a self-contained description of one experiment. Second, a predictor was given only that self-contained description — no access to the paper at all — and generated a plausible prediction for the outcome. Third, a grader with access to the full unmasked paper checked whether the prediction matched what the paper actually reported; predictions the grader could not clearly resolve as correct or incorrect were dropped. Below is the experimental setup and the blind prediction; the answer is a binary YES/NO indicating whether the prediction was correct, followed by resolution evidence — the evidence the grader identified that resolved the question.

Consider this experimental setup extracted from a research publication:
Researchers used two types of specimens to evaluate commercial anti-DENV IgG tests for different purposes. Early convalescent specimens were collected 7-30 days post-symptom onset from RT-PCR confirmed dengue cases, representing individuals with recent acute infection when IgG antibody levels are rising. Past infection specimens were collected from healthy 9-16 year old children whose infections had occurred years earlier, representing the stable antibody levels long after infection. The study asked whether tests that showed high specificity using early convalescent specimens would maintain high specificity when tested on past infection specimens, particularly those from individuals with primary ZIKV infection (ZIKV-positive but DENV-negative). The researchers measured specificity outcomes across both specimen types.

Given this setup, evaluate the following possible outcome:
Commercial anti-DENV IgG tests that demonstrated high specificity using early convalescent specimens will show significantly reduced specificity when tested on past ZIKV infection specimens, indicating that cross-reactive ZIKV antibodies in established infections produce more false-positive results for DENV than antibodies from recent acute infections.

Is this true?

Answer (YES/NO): NO